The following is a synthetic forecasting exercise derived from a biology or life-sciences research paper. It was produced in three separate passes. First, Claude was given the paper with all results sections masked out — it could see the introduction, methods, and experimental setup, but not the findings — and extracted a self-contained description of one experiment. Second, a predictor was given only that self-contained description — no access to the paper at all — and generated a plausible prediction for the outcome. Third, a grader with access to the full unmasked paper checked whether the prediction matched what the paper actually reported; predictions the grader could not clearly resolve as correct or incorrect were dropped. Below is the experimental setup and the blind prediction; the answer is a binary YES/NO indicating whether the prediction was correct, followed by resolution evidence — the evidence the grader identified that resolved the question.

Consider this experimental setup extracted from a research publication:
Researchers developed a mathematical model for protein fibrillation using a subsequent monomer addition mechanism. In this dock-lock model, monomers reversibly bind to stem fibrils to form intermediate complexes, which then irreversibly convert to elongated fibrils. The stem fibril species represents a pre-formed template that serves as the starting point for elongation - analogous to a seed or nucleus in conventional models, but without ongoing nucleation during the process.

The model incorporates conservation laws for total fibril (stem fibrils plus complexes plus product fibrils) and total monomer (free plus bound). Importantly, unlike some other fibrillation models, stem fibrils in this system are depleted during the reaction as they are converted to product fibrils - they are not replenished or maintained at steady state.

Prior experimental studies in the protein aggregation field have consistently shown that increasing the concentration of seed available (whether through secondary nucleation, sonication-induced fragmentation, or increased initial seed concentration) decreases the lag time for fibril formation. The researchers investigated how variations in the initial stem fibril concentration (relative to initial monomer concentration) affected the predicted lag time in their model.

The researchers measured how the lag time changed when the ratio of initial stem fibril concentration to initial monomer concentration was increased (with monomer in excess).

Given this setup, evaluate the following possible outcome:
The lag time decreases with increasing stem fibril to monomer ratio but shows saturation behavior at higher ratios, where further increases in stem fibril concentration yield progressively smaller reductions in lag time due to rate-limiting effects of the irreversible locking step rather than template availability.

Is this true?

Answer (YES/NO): NO